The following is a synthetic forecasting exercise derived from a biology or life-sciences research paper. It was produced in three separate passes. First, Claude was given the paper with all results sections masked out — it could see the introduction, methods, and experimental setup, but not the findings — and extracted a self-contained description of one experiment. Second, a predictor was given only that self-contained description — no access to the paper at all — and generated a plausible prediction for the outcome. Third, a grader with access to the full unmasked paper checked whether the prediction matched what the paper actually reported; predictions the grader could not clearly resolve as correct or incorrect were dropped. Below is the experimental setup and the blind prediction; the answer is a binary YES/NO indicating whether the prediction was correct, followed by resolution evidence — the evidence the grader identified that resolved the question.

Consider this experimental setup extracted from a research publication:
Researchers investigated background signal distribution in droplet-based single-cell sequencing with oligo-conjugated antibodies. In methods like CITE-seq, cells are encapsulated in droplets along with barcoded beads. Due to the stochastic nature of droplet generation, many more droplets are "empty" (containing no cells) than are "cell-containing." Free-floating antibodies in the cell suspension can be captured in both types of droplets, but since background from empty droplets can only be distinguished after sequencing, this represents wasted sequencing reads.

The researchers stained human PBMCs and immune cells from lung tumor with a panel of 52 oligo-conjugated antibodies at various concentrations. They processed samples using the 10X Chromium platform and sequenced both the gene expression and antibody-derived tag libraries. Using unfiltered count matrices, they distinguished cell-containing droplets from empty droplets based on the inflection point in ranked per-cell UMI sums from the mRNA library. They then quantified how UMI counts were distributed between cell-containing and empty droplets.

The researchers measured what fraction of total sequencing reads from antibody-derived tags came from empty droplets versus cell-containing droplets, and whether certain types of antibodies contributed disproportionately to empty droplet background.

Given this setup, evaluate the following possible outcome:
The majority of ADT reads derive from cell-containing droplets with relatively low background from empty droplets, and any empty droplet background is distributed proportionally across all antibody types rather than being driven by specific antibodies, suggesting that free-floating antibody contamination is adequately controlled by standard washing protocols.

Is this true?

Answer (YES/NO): NO